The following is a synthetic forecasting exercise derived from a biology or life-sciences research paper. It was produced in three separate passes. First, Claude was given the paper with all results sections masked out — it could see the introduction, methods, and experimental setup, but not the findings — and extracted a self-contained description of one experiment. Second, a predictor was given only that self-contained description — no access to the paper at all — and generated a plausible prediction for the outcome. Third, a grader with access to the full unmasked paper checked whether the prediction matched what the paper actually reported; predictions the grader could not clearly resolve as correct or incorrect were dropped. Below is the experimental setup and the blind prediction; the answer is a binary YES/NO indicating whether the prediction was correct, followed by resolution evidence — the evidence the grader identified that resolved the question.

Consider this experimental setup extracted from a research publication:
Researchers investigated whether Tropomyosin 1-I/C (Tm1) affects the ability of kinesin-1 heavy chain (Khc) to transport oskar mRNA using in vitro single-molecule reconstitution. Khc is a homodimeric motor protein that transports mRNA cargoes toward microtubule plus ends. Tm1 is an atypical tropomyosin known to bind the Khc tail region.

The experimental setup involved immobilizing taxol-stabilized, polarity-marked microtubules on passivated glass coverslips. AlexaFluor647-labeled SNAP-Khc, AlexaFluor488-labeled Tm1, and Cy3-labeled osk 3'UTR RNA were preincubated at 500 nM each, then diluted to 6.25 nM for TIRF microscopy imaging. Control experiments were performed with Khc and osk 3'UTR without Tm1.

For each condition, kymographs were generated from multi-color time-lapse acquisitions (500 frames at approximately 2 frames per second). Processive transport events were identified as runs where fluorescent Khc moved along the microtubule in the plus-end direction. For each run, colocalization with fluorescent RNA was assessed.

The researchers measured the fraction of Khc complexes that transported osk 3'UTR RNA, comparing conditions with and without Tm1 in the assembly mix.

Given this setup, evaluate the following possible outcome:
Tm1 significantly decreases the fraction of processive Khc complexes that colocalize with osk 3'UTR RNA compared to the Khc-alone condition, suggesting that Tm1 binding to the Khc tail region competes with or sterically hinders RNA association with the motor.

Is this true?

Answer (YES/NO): NO